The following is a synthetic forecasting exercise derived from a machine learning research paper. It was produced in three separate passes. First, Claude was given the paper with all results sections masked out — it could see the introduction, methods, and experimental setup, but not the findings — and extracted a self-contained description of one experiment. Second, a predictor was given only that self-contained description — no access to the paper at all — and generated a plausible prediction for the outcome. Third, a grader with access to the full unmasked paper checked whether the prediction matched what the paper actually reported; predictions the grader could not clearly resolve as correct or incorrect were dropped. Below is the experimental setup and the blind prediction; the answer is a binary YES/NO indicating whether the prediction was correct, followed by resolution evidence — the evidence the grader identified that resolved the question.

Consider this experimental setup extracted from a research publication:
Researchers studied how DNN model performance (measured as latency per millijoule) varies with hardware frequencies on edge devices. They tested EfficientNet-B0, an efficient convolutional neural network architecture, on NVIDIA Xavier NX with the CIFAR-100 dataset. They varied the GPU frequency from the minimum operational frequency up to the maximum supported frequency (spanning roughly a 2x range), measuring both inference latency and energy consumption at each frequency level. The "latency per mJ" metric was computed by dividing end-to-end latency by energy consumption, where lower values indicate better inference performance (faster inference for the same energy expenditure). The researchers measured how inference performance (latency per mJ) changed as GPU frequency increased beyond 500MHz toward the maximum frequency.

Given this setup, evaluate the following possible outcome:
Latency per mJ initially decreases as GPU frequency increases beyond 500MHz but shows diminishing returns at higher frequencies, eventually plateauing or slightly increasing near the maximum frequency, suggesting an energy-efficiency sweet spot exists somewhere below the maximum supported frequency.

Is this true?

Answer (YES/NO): NO